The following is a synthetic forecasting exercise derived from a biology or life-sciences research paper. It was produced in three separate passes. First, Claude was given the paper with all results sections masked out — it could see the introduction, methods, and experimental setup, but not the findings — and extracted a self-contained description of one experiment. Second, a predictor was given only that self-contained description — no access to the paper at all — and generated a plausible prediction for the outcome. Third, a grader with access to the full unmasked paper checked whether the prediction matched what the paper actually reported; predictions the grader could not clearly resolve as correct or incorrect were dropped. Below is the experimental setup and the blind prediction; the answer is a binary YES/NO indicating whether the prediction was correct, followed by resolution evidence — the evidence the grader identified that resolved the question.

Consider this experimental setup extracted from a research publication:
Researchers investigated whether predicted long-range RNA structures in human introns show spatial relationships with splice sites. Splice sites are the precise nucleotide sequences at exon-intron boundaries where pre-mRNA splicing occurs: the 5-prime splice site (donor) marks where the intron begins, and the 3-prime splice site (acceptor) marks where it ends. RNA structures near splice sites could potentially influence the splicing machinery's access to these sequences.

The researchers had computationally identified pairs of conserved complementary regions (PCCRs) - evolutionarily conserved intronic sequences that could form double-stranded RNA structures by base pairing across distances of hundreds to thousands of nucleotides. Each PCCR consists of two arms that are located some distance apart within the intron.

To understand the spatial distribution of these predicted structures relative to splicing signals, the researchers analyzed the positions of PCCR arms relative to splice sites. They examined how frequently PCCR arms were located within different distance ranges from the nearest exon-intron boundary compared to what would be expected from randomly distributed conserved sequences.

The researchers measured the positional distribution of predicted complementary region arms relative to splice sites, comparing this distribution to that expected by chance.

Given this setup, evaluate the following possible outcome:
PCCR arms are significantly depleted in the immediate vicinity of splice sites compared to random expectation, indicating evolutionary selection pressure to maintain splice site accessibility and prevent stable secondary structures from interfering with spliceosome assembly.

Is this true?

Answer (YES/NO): NO